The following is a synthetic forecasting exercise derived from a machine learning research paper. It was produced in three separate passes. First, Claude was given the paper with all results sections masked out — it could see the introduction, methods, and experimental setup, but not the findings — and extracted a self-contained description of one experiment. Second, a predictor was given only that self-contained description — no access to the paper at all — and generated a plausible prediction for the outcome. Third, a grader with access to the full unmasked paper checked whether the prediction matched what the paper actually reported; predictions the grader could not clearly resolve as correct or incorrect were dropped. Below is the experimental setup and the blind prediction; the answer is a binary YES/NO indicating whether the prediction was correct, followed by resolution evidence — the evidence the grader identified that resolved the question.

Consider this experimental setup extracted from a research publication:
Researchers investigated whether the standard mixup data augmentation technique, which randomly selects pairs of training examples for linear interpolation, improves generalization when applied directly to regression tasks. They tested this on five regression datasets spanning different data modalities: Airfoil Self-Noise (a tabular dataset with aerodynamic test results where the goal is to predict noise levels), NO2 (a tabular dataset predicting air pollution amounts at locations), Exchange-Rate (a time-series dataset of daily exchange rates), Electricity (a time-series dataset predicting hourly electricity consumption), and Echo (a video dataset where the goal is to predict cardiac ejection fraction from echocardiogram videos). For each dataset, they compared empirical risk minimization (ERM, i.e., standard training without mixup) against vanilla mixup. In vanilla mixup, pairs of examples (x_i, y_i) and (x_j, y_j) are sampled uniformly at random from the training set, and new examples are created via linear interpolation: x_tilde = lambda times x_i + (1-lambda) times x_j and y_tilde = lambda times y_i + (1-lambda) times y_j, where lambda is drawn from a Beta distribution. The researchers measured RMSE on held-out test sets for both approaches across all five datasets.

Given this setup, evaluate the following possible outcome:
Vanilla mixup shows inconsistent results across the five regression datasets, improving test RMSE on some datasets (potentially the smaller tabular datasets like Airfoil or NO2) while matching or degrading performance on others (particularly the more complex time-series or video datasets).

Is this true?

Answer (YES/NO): NO